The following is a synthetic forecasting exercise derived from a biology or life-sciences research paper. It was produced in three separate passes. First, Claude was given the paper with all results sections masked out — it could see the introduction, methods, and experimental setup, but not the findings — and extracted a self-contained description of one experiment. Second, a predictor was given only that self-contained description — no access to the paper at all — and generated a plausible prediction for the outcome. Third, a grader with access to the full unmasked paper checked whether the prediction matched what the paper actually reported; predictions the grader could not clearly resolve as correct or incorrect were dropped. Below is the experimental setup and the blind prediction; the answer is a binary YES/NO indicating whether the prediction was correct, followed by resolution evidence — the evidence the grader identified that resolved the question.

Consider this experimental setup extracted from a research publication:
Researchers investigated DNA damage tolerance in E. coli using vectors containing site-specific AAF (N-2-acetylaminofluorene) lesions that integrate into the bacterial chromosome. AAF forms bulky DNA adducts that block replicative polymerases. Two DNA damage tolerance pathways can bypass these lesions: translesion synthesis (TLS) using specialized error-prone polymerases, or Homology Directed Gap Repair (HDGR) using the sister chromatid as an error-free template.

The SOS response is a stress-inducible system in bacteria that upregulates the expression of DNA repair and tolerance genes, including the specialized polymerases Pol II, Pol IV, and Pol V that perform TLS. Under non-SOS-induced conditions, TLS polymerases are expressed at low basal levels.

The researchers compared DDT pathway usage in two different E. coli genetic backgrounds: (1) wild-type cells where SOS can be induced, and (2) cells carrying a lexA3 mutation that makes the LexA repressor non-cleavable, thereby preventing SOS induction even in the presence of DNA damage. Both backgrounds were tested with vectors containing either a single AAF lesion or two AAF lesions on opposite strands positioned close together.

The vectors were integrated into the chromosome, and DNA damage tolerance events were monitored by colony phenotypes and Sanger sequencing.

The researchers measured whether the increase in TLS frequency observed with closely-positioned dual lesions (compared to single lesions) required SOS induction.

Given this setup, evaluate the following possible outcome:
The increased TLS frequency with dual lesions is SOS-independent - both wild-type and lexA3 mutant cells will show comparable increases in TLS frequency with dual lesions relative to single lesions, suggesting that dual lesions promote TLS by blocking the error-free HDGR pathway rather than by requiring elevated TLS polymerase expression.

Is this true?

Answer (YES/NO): YES